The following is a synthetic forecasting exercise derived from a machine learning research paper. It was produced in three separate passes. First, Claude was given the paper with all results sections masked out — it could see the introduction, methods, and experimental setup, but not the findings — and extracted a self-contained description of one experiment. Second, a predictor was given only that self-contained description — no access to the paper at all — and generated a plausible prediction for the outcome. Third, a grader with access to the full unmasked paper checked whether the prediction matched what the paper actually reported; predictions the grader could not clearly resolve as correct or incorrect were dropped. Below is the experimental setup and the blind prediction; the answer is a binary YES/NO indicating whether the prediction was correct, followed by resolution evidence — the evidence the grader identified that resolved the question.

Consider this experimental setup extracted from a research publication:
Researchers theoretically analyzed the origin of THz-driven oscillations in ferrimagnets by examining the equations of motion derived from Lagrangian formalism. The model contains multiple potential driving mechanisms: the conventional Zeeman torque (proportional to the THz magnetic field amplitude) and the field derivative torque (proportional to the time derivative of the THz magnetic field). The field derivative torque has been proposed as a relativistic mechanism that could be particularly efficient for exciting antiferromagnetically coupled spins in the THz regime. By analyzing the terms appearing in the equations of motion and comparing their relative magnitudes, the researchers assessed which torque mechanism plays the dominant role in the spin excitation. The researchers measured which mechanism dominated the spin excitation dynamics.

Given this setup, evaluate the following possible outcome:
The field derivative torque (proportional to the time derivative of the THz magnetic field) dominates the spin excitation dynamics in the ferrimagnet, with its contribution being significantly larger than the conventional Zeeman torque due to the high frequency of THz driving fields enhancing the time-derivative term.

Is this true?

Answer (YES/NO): NO